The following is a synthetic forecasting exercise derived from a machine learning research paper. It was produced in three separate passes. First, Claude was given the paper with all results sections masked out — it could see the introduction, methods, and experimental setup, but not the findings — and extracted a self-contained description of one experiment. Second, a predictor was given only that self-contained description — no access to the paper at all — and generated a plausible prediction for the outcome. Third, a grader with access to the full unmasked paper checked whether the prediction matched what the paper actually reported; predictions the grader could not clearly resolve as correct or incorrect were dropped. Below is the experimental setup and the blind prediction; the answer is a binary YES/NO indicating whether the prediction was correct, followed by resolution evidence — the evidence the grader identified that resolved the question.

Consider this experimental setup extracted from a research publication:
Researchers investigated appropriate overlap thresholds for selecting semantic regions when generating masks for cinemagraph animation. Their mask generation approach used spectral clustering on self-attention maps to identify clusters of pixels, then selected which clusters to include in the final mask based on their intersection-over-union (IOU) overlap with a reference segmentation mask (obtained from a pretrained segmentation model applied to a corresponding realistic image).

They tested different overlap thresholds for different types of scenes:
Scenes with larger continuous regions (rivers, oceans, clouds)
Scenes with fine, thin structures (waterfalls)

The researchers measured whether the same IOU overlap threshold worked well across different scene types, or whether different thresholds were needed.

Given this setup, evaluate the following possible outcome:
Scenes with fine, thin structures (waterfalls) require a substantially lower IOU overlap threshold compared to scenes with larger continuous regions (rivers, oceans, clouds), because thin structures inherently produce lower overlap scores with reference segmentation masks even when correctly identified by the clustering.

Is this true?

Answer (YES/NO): NO